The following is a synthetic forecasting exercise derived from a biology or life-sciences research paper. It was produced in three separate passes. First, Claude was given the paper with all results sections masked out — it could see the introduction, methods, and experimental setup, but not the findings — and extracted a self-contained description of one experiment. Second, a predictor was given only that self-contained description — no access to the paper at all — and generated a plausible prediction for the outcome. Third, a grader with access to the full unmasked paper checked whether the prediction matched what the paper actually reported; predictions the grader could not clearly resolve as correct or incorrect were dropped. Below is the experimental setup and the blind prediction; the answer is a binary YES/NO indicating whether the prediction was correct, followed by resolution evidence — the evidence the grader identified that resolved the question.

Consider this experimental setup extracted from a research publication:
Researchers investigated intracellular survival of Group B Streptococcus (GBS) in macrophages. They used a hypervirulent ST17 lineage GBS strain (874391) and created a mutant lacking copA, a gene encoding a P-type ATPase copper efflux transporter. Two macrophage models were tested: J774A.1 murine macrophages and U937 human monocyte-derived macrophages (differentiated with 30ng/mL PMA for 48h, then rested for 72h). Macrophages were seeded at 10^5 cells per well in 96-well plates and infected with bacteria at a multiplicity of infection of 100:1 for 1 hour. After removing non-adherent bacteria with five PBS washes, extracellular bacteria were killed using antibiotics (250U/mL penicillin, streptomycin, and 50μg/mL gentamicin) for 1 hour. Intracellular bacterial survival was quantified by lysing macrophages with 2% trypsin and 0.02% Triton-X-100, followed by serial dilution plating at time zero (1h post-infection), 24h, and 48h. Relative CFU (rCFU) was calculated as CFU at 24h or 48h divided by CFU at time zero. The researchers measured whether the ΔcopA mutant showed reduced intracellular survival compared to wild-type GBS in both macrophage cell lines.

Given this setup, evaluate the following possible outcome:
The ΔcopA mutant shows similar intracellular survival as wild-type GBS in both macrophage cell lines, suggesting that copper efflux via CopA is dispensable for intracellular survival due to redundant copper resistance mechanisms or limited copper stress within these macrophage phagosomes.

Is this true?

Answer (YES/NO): YES